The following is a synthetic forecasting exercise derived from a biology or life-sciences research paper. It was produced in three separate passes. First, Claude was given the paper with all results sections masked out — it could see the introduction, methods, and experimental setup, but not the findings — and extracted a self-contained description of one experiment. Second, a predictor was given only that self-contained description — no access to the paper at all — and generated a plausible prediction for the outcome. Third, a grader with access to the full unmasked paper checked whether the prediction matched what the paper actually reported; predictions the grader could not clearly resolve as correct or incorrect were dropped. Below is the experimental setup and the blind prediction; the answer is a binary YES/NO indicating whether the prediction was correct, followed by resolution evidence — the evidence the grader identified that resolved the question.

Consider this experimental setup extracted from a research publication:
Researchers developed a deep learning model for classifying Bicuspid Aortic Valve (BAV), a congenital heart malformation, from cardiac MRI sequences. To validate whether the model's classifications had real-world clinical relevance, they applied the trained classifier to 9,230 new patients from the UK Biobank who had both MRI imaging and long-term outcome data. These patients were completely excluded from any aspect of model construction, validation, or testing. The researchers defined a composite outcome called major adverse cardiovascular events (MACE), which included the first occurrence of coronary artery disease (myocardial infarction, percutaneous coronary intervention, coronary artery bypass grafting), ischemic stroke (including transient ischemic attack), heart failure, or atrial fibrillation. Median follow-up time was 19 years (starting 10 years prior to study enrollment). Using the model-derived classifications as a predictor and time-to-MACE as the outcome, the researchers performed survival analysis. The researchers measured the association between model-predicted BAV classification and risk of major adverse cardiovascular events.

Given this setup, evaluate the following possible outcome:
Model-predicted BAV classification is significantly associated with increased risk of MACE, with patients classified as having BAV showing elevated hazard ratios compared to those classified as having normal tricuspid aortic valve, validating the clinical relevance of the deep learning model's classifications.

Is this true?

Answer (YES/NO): YES